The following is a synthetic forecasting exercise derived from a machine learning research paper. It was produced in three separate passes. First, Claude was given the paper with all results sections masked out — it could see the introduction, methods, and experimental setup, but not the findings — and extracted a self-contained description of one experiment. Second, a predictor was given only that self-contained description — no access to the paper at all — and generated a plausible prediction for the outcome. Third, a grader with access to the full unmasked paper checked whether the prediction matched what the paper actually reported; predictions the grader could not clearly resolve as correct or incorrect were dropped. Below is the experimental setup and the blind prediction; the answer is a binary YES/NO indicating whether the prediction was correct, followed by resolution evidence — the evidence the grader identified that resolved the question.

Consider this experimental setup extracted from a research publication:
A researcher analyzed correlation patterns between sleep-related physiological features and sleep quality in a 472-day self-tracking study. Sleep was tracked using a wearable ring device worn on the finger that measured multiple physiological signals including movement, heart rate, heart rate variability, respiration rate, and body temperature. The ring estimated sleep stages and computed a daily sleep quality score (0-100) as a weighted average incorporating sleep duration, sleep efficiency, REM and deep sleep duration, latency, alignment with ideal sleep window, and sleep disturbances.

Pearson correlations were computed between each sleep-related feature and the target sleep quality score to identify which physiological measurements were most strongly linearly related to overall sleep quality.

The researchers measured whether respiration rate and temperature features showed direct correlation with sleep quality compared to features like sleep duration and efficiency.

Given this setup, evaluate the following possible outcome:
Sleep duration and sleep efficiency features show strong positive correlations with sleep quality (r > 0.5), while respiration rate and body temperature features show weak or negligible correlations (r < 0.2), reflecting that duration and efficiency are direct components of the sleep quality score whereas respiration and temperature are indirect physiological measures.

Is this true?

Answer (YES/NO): YES